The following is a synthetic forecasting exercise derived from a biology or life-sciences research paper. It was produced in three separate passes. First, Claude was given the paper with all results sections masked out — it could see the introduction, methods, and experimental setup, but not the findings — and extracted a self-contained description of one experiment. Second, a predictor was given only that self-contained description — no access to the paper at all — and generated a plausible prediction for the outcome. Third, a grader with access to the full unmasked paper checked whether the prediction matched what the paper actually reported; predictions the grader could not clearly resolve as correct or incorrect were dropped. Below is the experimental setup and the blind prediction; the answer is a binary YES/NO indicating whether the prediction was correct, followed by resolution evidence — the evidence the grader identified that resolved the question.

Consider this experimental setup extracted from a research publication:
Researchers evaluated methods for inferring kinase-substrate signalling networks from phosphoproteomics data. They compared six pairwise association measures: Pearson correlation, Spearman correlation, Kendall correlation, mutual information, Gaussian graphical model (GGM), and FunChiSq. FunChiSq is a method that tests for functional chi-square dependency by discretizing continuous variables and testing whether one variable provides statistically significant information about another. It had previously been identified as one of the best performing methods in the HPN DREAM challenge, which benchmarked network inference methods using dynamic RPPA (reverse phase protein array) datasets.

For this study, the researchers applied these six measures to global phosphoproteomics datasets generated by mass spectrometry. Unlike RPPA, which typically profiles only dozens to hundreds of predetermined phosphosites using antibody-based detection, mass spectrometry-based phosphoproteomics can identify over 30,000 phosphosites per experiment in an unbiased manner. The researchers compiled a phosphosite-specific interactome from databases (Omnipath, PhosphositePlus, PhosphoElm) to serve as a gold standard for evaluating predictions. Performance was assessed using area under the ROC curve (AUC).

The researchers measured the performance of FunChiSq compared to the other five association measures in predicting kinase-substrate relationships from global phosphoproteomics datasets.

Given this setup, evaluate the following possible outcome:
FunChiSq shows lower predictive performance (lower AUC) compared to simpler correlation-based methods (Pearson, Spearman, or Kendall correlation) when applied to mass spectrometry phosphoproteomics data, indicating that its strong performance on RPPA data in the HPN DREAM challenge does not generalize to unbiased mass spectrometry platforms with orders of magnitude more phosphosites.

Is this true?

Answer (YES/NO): YES